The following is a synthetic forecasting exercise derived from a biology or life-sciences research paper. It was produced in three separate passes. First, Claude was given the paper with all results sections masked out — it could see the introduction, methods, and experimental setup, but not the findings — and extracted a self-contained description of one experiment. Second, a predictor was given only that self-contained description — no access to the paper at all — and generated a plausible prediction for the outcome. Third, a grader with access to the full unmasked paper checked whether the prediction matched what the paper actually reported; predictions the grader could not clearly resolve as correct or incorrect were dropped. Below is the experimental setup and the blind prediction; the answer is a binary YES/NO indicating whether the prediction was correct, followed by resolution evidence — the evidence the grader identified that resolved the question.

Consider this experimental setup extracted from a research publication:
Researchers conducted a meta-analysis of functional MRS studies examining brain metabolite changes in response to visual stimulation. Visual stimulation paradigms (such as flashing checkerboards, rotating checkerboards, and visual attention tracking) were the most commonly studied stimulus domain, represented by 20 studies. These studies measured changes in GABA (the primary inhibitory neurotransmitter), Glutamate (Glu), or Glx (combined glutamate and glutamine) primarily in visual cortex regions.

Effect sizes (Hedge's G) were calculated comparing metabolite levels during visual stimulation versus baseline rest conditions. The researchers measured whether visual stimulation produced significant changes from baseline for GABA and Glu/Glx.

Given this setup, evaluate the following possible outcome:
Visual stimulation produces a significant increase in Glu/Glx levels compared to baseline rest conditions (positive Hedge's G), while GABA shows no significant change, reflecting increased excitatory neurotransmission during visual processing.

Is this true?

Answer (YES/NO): NO